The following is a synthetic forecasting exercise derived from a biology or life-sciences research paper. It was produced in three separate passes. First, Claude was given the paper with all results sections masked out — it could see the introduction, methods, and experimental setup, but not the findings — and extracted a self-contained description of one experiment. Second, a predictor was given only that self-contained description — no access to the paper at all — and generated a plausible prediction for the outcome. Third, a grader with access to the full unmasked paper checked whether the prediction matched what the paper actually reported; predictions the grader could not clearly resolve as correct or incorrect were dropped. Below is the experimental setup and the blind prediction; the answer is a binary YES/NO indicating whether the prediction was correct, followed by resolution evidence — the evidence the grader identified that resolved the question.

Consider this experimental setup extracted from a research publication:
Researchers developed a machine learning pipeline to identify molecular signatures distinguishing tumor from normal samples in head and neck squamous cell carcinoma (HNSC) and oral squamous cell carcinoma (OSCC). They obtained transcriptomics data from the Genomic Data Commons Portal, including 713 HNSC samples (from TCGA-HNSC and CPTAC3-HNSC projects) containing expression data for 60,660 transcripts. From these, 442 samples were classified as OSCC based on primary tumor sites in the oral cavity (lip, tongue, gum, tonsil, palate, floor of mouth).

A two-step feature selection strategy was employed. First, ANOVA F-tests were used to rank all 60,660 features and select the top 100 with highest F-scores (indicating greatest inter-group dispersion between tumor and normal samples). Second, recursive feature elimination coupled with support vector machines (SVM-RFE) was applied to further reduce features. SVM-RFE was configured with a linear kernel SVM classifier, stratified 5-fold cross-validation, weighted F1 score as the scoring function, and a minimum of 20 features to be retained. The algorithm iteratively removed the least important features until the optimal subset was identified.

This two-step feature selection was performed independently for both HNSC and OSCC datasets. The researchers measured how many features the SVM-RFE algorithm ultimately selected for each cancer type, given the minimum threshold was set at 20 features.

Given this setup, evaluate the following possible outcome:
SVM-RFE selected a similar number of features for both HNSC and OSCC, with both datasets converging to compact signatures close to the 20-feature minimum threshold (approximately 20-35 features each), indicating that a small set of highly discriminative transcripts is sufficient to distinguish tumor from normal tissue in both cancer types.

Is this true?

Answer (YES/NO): YES